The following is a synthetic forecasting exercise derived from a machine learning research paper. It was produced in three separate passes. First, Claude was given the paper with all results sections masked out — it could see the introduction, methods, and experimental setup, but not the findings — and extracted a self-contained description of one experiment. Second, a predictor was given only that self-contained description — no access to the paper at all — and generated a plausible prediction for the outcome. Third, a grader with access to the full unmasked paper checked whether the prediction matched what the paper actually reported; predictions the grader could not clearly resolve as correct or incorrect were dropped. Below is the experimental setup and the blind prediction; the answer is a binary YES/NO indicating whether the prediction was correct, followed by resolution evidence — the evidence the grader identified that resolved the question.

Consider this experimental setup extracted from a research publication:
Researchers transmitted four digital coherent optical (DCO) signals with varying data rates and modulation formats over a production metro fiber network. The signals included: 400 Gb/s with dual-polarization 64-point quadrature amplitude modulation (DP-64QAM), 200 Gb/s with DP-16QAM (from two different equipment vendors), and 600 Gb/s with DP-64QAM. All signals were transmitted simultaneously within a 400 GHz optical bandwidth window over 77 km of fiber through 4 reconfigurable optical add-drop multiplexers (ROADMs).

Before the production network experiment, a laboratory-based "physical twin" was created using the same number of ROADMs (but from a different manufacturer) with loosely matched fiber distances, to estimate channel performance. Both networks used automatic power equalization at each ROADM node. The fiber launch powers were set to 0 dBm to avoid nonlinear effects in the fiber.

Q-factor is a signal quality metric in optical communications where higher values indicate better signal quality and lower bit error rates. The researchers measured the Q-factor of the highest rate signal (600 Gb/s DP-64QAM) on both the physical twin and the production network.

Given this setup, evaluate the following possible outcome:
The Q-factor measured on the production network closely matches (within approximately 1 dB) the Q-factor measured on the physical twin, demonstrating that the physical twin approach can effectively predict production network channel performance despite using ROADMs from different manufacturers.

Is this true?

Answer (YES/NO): YES